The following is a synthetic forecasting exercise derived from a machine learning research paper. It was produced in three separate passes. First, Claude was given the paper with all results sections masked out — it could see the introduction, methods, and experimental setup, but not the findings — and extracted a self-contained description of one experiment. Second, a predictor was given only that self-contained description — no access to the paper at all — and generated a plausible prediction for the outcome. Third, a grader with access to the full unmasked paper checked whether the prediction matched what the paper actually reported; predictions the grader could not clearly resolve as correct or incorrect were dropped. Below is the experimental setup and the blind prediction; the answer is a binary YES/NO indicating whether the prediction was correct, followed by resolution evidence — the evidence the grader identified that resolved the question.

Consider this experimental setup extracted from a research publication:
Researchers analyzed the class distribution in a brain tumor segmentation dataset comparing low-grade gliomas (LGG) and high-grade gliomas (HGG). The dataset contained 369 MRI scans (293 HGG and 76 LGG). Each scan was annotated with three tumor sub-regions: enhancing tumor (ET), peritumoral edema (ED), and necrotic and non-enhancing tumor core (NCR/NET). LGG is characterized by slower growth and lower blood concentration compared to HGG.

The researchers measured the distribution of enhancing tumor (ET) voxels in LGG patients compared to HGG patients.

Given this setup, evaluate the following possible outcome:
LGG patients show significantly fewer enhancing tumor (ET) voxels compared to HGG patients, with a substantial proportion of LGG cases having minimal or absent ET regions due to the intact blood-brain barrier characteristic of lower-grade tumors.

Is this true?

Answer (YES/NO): YES